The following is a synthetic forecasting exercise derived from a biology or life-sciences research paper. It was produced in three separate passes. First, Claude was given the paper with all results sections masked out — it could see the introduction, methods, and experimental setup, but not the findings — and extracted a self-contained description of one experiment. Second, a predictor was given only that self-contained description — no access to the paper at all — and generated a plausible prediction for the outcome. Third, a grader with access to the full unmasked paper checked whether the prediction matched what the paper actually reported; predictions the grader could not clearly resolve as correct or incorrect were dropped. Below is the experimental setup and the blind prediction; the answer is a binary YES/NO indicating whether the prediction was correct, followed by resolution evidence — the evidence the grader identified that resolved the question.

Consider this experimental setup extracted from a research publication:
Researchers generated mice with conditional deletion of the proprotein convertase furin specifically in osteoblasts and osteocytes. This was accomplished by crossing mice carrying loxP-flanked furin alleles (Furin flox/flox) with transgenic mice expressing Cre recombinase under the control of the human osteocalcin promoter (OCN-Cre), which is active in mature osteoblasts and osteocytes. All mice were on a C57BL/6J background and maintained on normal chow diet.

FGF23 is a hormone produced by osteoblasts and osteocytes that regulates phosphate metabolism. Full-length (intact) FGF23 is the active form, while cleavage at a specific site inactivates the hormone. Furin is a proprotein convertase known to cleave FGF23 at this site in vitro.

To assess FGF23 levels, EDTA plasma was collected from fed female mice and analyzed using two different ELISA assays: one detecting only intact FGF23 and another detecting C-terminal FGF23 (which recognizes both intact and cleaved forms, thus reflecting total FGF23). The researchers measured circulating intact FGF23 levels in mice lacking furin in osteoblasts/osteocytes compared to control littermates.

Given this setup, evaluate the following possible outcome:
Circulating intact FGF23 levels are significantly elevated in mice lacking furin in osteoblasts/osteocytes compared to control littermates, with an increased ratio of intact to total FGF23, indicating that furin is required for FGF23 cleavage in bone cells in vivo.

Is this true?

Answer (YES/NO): NO